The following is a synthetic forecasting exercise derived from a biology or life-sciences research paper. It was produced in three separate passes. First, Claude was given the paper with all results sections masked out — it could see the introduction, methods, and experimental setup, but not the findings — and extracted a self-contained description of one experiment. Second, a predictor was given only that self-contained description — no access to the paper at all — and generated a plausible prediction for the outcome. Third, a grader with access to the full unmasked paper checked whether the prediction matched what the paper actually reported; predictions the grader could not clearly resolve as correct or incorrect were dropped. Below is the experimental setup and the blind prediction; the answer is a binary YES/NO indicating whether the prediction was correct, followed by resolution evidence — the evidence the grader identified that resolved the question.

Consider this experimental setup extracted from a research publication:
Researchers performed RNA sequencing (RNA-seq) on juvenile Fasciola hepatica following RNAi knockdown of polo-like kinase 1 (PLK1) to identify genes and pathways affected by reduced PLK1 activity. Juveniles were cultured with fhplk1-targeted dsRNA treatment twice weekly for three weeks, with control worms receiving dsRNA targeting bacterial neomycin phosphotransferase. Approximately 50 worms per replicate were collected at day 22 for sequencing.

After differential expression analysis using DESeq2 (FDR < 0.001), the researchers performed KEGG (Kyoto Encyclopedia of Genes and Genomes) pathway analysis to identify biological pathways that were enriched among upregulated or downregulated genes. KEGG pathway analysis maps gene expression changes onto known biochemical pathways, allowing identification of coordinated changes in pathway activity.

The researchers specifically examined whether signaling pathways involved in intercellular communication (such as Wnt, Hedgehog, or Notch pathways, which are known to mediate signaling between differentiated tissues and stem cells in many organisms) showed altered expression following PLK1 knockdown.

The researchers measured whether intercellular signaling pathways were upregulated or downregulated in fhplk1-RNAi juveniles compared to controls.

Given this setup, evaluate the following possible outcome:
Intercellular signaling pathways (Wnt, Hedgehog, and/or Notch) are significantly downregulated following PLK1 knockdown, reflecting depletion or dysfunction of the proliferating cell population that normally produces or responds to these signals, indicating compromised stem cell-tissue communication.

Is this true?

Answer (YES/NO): NO